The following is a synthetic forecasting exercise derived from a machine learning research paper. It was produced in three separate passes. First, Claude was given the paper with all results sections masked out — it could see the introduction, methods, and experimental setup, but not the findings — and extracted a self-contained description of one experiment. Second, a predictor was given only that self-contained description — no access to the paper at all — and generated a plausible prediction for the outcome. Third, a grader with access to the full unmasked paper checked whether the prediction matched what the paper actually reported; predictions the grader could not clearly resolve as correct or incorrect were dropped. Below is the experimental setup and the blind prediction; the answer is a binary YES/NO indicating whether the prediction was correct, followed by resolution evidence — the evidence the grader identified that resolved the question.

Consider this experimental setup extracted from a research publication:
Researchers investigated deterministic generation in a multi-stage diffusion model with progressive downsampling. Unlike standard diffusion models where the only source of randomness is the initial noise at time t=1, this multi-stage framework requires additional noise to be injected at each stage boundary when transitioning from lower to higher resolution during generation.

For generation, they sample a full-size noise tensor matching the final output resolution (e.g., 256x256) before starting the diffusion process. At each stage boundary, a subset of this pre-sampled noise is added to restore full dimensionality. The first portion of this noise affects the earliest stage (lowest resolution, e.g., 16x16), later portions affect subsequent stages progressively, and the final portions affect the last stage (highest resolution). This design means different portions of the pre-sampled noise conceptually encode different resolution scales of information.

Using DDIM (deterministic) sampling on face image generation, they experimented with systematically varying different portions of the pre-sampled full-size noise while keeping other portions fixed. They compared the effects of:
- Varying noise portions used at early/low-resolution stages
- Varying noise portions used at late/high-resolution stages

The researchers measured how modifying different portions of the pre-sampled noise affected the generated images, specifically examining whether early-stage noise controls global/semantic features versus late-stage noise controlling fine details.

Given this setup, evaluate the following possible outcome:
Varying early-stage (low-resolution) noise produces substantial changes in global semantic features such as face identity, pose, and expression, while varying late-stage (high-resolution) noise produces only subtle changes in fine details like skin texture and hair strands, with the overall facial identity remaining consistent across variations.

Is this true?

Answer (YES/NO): NO